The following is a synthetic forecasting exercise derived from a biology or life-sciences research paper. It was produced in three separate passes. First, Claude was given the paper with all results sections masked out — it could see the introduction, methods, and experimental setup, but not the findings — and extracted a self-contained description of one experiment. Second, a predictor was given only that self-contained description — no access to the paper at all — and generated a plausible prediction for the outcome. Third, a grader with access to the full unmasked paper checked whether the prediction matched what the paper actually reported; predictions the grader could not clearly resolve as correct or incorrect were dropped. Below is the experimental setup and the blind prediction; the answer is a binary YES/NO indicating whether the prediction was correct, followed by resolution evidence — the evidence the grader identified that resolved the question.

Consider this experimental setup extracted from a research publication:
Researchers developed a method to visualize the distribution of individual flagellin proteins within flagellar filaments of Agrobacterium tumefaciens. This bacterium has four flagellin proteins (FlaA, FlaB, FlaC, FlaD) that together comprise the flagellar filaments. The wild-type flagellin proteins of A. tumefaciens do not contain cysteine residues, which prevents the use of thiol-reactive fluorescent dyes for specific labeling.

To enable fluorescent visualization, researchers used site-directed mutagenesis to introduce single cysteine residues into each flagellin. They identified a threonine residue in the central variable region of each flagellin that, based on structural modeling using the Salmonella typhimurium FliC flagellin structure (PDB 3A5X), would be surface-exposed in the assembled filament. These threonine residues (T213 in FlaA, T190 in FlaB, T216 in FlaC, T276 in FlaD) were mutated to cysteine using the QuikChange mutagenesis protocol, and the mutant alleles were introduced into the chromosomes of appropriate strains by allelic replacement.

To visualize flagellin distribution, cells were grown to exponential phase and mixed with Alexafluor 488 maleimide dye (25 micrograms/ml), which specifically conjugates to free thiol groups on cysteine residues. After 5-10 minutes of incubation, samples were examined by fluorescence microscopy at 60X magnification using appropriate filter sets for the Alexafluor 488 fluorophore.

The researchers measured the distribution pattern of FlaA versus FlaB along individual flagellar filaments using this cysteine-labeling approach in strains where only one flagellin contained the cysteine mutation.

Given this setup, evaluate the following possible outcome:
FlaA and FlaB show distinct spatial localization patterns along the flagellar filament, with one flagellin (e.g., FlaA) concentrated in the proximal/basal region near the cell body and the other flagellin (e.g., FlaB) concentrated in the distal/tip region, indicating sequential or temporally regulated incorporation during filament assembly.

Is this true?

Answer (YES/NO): NO